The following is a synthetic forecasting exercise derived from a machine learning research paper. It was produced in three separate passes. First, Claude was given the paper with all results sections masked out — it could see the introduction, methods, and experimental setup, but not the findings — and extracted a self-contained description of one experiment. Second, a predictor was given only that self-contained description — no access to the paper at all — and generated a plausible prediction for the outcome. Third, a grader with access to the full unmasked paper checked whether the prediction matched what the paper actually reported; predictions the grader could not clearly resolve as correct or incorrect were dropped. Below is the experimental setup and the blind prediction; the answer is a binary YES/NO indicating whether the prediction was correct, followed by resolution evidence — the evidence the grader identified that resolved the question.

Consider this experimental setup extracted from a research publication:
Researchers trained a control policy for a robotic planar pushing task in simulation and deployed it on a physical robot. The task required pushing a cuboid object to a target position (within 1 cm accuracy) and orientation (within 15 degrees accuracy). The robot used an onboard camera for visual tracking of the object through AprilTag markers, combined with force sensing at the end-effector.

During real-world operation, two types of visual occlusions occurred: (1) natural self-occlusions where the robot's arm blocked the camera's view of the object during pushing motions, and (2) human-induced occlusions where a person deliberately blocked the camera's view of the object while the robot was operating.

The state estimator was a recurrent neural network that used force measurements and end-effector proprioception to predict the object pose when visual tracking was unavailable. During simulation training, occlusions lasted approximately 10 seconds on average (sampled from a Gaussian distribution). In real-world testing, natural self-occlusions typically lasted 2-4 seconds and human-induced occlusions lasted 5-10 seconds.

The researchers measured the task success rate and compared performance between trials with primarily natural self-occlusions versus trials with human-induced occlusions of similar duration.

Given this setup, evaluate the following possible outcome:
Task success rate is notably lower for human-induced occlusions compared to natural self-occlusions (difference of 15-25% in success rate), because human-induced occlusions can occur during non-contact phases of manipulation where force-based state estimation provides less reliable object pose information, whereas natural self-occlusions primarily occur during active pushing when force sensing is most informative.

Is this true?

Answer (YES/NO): NO